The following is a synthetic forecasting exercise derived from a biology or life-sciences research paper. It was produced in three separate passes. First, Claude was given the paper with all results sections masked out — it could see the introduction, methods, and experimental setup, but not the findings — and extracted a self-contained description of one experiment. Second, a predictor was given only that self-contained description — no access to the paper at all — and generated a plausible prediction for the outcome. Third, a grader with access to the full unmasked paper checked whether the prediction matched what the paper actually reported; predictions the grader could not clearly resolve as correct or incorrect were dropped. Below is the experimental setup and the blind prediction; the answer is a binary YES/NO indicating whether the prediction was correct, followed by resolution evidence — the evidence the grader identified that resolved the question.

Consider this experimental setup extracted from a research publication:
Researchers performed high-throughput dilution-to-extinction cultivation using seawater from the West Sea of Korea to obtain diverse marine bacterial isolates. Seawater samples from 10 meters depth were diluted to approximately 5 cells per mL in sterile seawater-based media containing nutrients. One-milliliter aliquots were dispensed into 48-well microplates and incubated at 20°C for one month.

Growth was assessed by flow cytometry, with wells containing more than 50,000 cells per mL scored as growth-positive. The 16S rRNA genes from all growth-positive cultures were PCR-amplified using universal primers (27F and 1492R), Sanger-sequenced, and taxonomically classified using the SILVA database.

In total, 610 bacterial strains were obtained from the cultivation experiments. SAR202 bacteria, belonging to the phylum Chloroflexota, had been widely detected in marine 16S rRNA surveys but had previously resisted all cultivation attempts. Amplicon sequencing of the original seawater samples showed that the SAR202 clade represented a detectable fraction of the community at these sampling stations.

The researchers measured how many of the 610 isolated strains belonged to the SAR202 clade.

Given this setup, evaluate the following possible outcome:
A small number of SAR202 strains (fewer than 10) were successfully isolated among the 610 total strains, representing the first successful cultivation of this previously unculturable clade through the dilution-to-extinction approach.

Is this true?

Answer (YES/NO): NO